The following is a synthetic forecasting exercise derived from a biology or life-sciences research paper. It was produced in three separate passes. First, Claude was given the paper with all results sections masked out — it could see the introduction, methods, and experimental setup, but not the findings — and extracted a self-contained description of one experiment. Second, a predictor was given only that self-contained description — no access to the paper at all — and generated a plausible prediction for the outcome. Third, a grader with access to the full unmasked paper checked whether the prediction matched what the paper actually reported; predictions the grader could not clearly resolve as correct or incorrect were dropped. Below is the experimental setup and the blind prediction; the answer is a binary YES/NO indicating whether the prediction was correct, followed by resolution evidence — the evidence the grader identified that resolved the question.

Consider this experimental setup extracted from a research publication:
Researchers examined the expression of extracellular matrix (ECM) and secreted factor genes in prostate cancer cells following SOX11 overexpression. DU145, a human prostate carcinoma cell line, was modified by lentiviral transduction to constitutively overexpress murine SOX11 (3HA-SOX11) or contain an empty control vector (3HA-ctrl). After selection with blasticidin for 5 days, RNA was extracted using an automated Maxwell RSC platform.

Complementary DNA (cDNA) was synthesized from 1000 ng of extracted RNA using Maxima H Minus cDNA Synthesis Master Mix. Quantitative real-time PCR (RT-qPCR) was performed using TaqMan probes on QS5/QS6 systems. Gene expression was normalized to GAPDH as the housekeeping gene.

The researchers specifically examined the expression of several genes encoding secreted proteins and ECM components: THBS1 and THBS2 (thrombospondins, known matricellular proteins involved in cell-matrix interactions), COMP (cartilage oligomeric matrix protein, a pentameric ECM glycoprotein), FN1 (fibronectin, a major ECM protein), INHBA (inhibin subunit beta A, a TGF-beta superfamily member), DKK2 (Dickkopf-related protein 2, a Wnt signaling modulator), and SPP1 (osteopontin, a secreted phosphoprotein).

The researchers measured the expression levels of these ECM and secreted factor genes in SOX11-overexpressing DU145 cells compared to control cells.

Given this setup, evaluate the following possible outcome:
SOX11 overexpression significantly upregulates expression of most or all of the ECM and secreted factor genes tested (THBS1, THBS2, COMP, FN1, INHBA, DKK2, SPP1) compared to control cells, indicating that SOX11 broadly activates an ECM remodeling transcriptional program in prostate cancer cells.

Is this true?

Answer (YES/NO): NO